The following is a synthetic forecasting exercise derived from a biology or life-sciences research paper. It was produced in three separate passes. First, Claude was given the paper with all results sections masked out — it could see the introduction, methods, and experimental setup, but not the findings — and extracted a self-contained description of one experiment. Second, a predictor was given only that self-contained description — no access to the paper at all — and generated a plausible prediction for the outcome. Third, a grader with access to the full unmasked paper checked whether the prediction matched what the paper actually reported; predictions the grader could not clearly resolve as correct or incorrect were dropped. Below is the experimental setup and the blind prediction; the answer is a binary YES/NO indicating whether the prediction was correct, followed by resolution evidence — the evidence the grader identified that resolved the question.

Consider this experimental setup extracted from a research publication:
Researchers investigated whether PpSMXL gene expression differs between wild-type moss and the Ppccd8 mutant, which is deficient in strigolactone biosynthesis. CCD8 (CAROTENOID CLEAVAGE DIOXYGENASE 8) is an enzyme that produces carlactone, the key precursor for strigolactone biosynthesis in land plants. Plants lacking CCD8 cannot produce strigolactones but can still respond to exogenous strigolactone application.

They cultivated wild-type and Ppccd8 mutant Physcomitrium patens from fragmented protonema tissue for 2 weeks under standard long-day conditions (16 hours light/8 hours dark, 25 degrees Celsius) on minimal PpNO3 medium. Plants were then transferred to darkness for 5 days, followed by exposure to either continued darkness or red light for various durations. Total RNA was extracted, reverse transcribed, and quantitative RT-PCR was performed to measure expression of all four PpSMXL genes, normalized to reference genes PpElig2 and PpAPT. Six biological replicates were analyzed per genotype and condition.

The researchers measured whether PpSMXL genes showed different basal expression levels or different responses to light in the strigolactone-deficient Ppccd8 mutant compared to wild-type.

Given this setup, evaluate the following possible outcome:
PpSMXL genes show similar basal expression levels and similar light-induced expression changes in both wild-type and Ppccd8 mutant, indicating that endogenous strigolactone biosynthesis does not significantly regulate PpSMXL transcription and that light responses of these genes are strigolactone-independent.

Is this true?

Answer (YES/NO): NO